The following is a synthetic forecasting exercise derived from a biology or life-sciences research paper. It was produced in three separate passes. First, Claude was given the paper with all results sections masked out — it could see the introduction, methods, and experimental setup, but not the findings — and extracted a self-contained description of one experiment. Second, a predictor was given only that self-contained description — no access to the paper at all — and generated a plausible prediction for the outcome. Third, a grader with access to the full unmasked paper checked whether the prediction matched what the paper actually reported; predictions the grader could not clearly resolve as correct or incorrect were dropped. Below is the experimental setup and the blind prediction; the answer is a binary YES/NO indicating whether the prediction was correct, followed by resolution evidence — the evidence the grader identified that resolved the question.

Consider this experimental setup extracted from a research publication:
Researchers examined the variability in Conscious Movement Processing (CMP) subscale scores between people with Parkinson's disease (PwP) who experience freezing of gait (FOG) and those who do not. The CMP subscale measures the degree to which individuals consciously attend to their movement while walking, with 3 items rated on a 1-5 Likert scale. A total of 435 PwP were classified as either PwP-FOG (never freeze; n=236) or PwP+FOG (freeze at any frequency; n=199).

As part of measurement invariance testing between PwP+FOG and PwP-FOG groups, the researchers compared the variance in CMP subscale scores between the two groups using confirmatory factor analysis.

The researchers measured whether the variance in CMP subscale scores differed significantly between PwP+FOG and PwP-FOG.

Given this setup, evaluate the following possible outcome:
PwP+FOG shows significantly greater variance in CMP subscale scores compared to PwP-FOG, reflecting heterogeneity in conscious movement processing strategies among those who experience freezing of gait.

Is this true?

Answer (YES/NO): NO